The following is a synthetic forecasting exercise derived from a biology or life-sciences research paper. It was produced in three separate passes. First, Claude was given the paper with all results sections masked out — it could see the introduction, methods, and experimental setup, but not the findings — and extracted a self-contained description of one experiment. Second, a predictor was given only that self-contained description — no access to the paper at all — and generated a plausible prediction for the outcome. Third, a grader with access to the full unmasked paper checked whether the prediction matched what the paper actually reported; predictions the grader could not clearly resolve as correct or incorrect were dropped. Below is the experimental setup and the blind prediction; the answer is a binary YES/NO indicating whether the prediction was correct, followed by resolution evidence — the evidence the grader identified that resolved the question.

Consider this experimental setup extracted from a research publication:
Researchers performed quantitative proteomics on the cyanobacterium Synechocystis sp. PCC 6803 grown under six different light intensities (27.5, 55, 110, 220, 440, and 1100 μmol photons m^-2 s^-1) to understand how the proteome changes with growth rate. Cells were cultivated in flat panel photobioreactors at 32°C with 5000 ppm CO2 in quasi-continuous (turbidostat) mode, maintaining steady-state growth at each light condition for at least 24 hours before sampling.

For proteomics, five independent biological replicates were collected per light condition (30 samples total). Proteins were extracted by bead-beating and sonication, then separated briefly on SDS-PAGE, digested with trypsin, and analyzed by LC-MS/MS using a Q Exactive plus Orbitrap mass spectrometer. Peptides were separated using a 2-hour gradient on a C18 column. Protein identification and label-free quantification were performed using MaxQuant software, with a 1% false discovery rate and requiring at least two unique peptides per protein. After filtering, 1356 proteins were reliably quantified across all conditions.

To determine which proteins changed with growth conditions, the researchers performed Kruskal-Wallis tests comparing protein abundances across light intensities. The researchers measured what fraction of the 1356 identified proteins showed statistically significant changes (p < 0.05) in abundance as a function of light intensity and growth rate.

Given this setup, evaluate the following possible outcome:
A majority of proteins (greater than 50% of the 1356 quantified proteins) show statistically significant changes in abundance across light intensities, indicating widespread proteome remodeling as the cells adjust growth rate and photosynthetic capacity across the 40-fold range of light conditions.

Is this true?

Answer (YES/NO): YES